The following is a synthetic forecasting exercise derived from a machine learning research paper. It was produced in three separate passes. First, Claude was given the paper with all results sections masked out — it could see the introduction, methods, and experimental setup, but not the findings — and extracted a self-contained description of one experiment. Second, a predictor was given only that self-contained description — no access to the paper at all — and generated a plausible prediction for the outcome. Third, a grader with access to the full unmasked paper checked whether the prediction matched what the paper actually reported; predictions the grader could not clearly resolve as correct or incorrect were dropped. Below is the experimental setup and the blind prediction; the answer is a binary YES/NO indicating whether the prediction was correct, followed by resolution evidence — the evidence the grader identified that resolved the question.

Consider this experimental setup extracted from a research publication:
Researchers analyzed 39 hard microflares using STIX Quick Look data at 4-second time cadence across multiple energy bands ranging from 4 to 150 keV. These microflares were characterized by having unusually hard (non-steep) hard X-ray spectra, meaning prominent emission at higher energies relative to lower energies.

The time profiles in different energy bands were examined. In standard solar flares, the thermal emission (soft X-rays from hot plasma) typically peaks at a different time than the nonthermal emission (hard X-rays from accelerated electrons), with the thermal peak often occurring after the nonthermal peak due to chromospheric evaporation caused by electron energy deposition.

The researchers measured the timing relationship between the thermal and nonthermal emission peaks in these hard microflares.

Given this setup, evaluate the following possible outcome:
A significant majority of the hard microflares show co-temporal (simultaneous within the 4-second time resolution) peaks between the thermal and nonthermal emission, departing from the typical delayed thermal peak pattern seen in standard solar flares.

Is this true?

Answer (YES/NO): NO